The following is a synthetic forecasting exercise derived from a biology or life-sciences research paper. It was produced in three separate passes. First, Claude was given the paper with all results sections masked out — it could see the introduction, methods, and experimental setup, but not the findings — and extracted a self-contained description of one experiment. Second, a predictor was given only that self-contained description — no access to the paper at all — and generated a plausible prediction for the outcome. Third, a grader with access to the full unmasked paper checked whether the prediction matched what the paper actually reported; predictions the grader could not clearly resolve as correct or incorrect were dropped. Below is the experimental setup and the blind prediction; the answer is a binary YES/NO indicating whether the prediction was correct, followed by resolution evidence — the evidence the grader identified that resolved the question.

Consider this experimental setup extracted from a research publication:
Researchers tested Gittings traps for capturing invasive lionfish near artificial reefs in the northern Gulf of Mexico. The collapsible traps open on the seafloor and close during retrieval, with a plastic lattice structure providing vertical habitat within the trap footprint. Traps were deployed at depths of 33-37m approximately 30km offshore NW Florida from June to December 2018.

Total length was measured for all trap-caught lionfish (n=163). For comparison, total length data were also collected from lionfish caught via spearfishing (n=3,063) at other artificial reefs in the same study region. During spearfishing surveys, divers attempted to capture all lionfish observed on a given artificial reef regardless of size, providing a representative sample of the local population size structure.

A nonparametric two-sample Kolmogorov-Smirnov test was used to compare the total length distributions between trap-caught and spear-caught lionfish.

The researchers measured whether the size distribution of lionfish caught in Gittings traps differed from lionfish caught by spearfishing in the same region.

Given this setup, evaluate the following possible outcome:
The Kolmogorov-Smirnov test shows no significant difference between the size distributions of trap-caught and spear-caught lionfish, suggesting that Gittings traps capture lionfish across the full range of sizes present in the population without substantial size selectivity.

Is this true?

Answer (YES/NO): NO